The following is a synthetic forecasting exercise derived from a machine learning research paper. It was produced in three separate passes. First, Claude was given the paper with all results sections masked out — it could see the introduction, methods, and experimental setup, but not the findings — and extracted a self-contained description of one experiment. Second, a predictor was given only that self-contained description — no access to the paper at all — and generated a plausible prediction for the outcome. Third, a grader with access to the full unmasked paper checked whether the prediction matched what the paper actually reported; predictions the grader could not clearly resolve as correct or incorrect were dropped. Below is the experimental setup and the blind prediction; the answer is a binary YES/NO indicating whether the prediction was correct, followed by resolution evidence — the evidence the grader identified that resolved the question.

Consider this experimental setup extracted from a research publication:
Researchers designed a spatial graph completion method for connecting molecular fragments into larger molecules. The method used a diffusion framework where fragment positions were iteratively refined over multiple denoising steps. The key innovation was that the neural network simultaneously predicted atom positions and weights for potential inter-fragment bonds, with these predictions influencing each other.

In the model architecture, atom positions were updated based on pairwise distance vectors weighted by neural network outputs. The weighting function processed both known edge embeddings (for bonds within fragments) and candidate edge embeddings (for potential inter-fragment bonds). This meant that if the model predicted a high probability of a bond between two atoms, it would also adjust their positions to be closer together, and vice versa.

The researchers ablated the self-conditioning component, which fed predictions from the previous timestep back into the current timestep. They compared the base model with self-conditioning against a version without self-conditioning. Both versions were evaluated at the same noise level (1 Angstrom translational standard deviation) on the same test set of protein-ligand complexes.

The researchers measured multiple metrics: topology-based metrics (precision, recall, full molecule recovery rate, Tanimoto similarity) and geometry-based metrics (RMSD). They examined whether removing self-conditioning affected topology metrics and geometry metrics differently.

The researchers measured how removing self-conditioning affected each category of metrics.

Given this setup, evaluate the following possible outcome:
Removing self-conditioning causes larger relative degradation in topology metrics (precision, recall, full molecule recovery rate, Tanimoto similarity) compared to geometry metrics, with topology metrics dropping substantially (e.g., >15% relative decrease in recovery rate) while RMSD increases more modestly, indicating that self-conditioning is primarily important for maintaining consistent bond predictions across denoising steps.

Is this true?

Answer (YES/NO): NO